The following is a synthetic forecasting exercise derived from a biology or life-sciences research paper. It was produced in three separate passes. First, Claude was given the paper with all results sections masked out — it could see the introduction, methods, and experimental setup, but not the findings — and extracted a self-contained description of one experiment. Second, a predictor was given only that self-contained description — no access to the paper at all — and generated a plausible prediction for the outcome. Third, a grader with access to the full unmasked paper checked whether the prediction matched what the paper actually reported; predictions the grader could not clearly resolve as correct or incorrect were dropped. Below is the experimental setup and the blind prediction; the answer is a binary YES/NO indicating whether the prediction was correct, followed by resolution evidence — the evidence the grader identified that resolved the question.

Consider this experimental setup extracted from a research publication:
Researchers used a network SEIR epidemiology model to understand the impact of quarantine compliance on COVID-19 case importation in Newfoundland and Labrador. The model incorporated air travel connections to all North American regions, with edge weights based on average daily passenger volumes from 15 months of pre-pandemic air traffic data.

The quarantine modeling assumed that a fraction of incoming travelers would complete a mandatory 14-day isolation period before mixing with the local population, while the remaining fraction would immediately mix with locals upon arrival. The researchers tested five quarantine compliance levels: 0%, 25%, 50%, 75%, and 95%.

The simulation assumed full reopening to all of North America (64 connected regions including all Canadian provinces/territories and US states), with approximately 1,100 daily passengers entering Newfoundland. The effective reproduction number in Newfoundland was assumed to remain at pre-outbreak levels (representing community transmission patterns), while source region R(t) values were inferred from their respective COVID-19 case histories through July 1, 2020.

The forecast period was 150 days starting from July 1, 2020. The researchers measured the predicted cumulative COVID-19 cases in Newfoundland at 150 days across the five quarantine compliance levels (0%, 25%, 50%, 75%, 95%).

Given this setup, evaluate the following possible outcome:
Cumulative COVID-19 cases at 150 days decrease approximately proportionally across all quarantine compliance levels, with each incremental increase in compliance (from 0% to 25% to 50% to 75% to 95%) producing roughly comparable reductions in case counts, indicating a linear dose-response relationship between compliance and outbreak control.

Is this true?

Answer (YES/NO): NO